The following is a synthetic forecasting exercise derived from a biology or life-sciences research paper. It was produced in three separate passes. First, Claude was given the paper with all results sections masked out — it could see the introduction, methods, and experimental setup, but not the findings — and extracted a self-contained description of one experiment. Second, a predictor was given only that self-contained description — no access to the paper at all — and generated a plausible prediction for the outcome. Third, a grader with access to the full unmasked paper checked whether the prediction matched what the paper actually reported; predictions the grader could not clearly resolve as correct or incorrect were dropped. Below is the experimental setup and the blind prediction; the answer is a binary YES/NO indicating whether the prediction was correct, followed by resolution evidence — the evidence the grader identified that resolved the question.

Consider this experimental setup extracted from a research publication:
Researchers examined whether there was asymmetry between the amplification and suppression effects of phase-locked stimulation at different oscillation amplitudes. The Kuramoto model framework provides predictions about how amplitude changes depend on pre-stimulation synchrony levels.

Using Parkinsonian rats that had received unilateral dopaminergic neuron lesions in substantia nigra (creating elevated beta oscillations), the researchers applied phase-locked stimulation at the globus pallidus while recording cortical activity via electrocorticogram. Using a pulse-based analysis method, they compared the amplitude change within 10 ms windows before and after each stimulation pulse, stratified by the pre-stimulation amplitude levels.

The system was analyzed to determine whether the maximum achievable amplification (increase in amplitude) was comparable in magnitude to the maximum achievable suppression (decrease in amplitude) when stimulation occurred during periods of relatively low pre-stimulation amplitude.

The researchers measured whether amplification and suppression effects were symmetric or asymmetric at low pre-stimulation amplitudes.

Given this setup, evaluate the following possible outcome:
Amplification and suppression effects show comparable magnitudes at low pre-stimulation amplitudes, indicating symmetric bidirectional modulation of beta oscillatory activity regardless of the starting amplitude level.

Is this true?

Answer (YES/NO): NO